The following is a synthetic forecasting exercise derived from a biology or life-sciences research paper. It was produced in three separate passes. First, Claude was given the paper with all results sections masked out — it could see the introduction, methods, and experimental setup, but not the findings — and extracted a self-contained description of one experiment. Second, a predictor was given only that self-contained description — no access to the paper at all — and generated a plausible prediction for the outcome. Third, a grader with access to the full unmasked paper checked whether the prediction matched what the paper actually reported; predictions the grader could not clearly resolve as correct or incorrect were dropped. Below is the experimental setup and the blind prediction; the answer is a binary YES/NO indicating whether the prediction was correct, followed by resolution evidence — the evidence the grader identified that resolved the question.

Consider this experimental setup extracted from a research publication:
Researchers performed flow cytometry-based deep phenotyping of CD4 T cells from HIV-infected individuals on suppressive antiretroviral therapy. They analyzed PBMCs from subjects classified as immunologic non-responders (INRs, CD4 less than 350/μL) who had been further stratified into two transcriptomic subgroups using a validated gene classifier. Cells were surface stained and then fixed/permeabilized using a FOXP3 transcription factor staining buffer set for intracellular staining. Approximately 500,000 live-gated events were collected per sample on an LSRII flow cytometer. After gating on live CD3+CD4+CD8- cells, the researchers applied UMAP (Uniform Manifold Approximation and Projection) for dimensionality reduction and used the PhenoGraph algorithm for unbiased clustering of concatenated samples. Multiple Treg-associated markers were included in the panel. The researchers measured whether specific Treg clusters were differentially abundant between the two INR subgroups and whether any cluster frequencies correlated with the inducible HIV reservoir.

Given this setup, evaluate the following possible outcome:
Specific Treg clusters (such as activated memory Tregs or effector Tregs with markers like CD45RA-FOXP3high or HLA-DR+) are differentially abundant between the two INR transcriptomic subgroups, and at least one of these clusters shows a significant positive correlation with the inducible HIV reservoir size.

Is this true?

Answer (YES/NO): YES